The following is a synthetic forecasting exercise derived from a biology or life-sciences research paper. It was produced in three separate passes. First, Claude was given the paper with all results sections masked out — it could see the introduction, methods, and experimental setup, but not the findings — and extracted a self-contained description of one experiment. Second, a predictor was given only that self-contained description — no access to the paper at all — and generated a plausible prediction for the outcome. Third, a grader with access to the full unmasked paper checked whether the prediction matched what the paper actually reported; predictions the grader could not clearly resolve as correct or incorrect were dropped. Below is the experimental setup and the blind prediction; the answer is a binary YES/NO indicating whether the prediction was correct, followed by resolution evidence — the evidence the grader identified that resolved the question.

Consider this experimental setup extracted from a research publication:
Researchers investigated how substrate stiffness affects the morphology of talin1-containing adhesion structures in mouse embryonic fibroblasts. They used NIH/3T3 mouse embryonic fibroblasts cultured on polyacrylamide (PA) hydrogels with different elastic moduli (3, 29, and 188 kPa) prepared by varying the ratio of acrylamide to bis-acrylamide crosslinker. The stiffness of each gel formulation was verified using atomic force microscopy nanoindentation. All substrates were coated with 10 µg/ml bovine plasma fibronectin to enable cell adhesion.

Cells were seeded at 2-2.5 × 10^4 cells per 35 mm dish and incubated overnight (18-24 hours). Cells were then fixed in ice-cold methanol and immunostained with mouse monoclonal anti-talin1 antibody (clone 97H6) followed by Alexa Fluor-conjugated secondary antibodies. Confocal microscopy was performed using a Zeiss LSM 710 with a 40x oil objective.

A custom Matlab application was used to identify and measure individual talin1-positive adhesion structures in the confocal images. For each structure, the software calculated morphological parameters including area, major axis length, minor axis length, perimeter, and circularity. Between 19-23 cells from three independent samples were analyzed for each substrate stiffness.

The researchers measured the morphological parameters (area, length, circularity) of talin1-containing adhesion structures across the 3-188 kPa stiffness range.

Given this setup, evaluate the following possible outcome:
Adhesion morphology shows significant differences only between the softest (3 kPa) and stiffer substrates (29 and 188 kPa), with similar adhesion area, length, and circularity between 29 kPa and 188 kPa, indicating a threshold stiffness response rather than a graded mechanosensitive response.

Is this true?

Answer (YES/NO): NO